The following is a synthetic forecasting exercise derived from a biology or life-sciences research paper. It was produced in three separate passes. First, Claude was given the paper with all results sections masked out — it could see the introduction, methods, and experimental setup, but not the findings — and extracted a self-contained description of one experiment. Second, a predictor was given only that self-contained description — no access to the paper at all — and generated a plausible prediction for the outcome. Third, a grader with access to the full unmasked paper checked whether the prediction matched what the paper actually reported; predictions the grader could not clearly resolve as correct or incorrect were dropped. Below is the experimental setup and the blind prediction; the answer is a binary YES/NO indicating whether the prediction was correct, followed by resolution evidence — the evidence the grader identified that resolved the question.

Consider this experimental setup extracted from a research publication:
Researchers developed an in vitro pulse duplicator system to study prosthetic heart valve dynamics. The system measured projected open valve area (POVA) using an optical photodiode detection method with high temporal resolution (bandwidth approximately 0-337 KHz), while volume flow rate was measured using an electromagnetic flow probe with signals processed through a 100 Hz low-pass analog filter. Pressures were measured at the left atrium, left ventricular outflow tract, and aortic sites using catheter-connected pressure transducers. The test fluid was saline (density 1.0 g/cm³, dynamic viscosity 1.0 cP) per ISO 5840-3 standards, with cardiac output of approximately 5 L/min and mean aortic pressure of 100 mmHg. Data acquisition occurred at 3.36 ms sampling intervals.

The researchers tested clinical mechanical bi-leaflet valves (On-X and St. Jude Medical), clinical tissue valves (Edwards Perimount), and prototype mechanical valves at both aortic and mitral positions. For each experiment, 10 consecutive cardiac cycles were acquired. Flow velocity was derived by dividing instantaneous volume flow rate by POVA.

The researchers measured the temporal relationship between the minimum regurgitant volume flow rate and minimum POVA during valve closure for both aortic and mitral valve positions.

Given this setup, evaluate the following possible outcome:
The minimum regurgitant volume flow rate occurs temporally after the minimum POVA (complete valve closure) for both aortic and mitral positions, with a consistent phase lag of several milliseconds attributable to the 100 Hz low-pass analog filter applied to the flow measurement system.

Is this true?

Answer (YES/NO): NO